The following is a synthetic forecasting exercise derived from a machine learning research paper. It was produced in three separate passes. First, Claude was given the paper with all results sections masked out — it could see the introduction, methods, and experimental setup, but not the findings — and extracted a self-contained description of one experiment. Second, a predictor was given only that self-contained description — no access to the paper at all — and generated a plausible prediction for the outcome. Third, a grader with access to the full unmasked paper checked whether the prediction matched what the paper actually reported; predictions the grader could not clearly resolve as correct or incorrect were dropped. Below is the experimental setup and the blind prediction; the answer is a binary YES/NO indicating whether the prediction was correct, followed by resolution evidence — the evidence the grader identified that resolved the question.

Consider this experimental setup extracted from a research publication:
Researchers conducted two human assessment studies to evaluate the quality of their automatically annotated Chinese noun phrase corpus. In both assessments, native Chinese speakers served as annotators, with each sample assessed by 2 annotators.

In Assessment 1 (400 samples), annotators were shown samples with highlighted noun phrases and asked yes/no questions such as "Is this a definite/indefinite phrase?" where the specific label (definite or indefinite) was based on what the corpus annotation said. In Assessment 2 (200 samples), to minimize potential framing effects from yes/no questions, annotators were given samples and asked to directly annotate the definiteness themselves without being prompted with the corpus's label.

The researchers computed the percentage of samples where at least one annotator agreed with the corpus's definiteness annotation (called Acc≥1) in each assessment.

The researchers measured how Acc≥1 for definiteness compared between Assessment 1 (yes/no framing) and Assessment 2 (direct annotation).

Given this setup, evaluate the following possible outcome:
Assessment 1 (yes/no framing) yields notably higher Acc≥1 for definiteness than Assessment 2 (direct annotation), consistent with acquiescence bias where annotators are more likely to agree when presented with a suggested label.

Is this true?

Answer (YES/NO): YES